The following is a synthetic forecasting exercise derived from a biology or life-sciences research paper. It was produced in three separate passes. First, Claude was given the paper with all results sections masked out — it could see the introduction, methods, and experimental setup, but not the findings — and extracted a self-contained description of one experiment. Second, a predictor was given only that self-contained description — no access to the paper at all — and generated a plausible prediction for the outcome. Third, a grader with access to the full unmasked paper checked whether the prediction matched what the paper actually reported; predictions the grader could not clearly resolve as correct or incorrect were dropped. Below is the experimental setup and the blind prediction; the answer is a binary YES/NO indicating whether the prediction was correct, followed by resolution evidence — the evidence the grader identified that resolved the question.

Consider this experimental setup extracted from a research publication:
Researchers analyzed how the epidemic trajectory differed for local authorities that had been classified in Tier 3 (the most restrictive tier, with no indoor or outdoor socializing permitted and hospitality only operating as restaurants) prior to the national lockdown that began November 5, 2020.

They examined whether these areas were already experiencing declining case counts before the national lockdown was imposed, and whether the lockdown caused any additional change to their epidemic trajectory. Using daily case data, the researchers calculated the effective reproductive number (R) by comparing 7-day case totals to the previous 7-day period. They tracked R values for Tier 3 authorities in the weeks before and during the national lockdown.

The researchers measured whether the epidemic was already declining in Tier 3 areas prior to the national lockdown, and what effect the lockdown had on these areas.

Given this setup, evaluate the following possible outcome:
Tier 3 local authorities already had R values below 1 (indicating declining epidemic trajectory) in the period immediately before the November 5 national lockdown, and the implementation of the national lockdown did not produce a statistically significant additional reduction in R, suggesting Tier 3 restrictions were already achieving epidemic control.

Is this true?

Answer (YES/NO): NO